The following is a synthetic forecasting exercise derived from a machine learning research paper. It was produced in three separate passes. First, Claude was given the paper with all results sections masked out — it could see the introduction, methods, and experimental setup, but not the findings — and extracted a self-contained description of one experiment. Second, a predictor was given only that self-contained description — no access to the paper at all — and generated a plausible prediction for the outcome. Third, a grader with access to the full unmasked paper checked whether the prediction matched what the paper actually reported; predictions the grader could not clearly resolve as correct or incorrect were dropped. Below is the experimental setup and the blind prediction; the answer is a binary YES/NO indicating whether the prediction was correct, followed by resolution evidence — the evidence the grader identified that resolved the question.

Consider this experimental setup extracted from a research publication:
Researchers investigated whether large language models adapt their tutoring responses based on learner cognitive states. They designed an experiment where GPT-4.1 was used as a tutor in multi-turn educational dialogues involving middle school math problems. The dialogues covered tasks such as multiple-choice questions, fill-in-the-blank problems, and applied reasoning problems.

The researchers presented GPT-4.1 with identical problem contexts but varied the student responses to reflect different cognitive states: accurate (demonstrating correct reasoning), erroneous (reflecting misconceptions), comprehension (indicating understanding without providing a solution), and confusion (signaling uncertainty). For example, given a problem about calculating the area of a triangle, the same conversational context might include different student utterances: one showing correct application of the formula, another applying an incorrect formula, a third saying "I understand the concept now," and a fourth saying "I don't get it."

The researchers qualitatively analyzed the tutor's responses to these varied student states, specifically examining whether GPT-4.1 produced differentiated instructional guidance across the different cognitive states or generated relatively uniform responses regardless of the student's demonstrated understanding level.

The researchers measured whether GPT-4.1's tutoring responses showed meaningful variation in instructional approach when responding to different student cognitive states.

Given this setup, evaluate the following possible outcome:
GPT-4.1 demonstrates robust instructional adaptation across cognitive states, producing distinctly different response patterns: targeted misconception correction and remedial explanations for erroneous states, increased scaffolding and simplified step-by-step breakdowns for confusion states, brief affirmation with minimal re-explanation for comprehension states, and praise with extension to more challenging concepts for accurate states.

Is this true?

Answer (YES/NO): NO